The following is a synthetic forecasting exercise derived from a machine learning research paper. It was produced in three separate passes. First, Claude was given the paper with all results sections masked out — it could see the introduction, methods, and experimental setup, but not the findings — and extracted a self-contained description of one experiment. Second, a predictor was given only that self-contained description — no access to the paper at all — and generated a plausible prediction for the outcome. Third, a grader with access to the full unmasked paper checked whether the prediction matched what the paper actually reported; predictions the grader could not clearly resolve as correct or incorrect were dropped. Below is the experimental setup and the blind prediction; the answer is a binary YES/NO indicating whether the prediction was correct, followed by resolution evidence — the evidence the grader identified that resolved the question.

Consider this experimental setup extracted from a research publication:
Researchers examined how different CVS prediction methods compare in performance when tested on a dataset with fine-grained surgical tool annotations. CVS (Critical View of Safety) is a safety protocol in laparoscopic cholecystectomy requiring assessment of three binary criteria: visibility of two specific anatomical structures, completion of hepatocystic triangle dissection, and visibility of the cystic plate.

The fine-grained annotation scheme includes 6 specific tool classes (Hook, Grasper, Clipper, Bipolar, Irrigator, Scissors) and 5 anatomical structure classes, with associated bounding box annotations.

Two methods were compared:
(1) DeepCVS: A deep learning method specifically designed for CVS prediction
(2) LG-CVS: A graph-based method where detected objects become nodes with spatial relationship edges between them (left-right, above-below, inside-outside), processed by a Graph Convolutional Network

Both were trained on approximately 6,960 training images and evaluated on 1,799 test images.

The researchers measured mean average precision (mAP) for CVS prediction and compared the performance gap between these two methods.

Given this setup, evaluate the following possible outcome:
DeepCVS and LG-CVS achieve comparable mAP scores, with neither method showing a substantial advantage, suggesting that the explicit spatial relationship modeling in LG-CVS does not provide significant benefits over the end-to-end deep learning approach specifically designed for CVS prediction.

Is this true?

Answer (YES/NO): NO